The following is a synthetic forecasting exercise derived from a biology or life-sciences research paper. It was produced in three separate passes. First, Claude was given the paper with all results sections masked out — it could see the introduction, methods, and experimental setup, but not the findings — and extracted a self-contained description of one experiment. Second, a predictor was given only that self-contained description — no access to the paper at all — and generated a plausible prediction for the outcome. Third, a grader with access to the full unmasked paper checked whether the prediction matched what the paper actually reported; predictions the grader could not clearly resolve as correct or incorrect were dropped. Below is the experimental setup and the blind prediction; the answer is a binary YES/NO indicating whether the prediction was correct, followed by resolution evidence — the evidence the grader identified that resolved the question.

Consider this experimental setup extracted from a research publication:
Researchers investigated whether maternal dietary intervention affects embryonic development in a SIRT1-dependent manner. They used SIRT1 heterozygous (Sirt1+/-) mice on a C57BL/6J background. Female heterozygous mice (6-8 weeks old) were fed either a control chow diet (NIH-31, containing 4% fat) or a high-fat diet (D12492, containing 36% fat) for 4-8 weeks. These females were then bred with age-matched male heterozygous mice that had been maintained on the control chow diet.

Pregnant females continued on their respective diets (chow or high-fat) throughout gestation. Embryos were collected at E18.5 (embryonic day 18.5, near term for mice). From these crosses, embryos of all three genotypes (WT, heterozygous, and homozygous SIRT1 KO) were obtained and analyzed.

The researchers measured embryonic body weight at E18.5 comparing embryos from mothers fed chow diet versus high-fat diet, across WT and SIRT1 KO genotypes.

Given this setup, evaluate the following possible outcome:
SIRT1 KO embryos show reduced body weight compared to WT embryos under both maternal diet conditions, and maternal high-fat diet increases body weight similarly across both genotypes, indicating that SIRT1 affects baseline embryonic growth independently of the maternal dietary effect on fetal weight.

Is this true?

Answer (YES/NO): NO